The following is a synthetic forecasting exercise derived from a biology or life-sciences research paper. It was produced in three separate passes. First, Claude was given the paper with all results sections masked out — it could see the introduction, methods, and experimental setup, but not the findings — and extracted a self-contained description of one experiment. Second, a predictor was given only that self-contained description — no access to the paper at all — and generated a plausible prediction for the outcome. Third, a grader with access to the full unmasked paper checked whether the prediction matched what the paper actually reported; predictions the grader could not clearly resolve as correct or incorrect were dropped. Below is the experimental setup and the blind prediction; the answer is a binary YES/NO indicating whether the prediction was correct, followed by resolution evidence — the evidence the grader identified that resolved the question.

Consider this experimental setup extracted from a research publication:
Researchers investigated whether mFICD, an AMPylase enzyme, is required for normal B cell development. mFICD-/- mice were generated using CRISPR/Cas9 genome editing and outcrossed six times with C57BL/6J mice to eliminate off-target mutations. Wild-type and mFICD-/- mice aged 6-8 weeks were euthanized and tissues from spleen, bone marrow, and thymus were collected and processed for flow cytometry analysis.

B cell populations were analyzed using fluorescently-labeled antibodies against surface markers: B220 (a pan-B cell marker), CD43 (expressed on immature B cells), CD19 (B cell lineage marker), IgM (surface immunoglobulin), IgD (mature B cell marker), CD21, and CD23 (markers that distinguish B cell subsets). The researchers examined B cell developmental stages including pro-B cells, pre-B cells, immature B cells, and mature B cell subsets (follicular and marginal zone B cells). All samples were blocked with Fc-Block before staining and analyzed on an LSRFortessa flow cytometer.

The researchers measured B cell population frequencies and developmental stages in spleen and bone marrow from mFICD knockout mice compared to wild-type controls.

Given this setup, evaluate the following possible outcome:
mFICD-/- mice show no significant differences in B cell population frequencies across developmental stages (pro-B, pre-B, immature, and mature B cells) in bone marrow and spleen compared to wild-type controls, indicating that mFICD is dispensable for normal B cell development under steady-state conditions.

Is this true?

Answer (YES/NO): YES